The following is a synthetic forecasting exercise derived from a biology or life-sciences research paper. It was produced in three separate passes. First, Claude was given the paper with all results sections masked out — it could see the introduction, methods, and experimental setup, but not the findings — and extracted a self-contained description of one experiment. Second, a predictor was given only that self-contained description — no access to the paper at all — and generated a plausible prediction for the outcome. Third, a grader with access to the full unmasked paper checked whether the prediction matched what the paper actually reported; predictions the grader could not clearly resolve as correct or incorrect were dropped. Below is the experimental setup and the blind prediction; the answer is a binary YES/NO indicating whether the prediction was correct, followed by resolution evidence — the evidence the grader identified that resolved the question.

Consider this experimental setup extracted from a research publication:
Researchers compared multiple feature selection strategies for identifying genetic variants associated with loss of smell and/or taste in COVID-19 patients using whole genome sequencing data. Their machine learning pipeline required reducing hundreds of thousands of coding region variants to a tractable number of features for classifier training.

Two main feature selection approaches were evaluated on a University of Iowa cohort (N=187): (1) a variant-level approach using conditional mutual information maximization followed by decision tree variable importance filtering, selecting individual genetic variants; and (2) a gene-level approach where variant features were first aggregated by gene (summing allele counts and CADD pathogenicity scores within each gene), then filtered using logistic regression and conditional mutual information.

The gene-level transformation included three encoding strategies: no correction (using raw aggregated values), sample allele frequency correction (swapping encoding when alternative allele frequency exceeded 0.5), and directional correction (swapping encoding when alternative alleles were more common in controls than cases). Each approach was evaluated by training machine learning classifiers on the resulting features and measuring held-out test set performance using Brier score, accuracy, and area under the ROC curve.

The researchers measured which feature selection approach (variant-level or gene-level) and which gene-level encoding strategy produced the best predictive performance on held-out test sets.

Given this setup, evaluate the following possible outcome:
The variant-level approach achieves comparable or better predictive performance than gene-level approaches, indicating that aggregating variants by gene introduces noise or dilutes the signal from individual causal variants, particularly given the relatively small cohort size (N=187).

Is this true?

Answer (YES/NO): NO